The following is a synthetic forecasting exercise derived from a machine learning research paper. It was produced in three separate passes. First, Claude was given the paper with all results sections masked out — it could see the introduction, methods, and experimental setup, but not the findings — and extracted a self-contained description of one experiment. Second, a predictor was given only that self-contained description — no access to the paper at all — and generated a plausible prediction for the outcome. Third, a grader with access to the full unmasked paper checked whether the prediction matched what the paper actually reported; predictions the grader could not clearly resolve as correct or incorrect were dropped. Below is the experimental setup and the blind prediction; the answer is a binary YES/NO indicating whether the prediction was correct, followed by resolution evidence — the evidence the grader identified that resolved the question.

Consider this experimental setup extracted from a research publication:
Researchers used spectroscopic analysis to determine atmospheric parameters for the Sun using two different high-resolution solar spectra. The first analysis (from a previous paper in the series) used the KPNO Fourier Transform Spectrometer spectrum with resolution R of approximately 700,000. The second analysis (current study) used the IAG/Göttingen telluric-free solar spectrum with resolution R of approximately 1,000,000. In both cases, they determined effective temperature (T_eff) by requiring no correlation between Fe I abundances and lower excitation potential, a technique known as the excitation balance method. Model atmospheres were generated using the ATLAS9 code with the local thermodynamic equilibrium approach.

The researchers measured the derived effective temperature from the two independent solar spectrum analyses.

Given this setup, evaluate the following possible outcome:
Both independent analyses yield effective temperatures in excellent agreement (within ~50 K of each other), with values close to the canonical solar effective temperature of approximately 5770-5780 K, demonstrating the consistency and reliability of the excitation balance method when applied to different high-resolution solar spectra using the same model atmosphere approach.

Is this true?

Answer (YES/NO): YES